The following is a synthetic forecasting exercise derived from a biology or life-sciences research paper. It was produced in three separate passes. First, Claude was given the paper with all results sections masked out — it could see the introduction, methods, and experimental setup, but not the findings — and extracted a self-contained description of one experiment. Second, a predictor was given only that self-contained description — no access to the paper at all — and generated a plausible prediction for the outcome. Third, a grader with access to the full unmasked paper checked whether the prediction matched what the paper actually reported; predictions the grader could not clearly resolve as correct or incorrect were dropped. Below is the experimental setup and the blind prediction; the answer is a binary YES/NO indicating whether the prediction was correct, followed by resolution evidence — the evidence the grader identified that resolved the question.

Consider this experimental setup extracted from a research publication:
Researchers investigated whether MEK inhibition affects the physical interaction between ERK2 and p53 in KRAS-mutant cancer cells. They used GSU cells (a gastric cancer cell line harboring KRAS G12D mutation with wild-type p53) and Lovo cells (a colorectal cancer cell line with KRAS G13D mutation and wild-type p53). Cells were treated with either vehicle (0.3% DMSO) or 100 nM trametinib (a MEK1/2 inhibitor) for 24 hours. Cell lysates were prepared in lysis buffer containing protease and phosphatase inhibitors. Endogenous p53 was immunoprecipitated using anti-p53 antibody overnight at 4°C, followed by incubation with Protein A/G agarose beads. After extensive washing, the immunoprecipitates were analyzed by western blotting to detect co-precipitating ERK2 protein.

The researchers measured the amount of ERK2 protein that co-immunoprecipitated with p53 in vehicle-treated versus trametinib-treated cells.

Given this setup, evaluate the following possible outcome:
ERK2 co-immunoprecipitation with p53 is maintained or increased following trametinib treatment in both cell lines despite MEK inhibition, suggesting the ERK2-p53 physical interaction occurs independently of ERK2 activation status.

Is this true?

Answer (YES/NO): NO